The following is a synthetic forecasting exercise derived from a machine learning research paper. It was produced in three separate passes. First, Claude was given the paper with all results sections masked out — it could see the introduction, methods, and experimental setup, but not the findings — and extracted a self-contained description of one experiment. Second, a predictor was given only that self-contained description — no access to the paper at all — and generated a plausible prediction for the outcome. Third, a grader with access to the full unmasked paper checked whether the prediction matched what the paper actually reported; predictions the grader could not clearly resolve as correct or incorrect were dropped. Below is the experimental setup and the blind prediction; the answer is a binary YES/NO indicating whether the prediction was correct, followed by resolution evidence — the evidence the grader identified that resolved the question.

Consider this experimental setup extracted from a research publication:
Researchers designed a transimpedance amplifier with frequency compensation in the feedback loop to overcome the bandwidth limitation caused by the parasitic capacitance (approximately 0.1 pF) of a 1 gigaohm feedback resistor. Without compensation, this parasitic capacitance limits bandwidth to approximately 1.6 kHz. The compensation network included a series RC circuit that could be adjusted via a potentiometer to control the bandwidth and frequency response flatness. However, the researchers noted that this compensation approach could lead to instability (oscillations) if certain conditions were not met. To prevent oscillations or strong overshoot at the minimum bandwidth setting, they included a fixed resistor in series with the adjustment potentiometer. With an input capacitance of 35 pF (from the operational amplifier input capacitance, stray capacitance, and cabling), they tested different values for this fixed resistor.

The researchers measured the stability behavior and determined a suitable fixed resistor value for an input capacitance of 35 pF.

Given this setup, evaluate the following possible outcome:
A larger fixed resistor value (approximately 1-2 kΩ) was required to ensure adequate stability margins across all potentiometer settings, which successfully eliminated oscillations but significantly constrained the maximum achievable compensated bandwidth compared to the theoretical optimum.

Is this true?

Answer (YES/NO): NO